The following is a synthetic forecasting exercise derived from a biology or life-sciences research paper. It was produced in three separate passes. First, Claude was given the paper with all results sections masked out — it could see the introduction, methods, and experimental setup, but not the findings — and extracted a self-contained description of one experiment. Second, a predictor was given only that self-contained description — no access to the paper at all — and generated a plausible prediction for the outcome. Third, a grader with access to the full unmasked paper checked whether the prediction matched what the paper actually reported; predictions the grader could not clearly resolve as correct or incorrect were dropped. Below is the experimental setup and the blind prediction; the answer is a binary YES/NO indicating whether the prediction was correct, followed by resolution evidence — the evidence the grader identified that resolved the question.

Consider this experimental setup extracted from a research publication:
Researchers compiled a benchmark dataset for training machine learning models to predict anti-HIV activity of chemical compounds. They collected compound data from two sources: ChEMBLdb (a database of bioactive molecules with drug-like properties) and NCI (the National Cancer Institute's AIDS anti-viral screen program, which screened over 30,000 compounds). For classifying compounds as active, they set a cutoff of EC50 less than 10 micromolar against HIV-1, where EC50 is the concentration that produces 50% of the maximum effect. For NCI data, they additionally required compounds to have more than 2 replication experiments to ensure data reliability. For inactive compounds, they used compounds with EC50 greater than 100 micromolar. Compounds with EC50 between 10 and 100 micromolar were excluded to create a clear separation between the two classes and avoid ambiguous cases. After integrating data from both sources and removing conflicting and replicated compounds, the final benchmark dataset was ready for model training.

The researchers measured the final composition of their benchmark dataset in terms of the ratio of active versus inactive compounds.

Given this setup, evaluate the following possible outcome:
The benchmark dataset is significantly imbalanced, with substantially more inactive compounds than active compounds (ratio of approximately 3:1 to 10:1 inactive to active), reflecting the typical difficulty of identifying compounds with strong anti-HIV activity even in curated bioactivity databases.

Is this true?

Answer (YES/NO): NO